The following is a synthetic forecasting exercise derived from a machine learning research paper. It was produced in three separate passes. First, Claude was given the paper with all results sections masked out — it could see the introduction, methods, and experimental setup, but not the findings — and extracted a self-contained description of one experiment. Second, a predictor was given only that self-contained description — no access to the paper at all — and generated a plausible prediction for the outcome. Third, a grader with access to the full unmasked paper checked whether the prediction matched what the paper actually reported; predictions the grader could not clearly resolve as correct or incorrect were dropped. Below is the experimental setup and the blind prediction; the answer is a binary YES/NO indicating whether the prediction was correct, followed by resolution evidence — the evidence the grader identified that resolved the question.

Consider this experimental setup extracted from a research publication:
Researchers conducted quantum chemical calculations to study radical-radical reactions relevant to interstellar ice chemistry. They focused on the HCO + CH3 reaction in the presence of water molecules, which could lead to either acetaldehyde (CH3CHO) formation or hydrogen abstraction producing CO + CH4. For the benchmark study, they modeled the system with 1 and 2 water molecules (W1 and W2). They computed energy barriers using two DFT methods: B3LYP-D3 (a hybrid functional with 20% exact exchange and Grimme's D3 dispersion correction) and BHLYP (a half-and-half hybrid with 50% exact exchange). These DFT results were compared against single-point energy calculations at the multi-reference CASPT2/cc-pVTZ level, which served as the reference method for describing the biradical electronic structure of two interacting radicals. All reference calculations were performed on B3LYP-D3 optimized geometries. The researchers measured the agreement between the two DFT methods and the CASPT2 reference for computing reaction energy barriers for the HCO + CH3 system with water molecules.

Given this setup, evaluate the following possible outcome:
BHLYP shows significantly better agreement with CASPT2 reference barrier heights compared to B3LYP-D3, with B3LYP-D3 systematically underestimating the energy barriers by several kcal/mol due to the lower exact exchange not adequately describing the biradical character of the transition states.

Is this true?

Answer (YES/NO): NO